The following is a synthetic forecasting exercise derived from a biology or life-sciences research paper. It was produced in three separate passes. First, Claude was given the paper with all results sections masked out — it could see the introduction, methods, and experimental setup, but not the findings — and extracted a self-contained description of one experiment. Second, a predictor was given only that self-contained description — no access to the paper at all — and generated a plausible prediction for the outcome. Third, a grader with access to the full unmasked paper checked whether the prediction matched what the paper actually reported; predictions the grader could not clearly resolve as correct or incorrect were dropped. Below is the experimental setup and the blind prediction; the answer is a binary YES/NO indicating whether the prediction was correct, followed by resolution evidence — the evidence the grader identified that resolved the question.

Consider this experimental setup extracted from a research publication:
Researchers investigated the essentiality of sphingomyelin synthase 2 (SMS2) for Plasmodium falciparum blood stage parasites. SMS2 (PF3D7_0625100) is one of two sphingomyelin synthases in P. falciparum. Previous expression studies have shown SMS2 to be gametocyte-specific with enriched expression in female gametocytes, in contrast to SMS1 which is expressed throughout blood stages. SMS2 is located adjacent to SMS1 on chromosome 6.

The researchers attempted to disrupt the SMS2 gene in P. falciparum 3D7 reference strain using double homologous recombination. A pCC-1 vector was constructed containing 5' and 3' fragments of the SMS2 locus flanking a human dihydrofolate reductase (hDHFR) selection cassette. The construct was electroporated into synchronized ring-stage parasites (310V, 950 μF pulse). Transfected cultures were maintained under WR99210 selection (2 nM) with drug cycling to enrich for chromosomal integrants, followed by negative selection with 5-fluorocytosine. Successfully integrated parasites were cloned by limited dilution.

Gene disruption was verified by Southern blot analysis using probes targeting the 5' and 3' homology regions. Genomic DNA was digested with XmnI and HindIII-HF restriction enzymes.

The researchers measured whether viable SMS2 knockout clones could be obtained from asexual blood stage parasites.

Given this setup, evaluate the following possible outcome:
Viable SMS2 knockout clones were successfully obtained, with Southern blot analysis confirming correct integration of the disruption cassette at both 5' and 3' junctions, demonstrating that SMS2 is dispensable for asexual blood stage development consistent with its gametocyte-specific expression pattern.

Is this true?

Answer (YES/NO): NO